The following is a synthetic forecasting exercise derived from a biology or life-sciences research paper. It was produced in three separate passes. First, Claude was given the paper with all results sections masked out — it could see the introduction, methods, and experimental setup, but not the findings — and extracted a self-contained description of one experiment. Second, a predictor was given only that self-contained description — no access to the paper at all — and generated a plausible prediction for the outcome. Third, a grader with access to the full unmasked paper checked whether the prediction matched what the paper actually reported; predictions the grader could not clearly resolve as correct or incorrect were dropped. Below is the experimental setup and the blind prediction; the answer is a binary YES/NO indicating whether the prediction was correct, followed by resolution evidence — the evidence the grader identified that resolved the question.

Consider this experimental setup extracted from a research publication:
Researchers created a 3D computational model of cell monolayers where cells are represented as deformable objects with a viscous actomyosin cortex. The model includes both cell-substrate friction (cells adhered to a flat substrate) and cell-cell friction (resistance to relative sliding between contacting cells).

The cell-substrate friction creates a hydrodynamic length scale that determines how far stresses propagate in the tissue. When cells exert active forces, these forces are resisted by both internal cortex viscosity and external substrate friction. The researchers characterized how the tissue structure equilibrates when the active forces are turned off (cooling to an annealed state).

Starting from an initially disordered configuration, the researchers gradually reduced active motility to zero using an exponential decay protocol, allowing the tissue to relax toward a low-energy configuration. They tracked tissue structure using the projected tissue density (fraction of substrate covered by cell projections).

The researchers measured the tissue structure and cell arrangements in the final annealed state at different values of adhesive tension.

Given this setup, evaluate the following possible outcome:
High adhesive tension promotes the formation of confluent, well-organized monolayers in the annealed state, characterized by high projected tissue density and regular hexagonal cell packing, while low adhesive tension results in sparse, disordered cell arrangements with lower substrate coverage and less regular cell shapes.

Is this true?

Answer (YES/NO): NO